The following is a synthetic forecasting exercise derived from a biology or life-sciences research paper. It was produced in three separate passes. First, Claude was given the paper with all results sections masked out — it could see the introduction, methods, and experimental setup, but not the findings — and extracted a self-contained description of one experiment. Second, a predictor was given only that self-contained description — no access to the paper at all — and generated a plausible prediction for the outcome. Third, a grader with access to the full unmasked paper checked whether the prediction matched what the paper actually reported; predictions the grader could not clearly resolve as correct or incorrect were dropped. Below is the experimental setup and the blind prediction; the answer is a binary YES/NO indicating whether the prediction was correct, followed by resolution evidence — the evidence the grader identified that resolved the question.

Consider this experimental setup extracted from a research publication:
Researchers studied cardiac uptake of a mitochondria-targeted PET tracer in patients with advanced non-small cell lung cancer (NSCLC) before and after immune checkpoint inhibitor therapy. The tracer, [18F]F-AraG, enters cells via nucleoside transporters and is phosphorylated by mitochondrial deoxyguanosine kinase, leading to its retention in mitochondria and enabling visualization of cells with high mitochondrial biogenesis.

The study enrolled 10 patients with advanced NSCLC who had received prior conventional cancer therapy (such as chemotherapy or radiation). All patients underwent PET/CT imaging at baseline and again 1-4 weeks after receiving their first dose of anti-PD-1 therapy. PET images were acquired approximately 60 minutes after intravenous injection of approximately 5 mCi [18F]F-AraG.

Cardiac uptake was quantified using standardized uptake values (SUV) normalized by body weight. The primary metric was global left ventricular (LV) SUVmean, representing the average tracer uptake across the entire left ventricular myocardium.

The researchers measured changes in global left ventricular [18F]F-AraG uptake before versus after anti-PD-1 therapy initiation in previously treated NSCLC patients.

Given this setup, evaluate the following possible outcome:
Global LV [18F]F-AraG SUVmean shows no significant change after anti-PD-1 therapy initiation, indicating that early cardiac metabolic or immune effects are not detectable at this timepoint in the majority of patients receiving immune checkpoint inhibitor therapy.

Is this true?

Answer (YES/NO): YES